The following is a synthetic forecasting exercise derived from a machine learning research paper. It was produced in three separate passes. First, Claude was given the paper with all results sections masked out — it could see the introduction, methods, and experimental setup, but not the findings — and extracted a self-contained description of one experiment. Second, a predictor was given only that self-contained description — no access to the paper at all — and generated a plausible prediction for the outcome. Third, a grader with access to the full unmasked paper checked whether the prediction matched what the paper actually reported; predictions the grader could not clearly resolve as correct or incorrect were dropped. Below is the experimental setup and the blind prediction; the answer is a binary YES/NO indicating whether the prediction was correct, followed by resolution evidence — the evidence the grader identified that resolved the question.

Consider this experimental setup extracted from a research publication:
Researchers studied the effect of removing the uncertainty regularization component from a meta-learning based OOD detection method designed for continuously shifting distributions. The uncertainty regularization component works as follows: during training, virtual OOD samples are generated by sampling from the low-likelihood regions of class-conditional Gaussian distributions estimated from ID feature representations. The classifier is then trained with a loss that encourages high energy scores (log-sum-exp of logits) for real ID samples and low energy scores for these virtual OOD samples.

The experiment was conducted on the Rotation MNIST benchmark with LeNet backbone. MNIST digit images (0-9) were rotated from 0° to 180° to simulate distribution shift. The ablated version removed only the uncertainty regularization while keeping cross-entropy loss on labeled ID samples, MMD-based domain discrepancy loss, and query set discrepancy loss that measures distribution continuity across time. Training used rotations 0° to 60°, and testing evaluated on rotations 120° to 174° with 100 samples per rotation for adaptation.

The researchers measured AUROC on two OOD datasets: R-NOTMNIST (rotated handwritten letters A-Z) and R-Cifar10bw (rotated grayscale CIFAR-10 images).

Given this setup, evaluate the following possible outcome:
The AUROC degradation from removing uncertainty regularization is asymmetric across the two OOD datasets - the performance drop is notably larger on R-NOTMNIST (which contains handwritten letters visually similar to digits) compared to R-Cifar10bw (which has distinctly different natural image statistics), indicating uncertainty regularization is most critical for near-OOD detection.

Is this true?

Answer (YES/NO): YES